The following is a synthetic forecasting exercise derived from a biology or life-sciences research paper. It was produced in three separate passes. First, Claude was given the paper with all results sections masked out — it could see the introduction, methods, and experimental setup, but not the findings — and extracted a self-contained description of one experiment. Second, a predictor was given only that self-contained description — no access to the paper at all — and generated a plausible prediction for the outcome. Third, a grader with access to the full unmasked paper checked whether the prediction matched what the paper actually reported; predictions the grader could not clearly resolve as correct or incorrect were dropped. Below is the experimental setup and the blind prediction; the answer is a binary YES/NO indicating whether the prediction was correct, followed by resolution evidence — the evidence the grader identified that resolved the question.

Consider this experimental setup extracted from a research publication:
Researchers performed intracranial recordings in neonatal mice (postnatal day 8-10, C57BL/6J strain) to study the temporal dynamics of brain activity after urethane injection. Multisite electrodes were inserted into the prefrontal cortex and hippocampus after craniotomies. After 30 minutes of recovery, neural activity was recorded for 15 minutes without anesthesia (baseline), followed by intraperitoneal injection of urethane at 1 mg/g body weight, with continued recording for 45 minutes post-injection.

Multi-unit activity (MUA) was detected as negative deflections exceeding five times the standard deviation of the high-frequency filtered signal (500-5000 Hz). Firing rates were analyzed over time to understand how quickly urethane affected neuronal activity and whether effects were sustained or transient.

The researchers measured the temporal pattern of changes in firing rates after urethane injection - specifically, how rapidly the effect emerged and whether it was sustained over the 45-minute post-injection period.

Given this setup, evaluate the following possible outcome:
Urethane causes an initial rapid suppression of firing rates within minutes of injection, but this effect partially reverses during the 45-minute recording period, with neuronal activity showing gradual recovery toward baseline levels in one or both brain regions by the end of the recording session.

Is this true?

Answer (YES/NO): YES